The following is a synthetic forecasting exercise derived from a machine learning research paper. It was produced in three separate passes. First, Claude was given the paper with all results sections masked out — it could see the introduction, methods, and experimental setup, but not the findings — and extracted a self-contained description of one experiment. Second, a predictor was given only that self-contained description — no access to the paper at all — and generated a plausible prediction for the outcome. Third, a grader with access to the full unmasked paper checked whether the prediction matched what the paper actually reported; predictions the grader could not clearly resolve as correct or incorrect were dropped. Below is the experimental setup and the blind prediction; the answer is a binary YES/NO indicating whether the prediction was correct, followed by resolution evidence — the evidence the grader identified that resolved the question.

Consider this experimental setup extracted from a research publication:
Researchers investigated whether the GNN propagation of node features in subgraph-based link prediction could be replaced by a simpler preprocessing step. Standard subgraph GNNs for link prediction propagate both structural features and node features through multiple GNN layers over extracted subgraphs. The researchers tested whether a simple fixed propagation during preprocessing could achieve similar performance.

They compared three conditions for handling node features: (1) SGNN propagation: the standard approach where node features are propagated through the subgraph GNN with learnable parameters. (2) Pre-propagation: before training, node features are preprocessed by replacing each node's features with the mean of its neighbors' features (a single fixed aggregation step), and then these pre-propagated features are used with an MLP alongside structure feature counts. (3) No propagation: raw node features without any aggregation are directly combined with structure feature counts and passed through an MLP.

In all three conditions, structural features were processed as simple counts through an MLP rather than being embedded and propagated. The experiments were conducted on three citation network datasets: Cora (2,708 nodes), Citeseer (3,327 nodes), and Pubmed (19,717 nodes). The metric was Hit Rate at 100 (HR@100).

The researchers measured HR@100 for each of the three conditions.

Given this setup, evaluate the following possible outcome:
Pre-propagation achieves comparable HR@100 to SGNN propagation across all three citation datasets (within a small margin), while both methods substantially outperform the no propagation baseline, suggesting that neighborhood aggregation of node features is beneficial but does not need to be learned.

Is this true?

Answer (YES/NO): YES